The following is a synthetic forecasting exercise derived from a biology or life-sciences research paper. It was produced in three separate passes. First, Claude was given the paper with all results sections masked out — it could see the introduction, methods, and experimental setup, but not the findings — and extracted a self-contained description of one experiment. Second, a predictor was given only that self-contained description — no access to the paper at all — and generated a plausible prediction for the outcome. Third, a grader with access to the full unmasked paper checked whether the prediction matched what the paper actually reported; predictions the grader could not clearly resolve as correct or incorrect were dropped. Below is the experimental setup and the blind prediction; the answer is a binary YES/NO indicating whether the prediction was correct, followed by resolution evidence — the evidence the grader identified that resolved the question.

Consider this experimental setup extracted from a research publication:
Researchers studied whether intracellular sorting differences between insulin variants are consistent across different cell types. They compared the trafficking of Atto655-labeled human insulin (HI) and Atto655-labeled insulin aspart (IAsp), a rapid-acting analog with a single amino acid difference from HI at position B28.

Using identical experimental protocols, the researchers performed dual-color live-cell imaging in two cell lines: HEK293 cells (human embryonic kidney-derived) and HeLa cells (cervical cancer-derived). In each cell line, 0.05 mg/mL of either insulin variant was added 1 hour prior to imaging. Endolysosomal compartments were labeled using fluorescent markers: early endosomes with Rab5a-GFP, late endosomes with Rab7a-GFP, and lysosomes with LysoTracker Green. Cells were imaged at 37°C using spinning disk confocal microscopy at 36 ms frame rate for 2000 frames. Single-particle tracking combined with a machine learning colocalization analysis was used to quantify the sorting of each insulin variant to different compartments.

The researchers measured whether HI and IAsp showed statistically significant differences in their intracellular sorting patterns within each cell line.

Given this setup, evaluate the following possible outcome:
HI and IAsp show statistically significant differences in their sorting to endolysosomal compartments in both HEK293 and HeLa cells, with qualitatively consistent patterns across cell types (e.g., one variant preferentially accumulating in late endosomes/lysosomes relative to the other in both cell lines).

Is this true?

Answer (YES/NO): NO